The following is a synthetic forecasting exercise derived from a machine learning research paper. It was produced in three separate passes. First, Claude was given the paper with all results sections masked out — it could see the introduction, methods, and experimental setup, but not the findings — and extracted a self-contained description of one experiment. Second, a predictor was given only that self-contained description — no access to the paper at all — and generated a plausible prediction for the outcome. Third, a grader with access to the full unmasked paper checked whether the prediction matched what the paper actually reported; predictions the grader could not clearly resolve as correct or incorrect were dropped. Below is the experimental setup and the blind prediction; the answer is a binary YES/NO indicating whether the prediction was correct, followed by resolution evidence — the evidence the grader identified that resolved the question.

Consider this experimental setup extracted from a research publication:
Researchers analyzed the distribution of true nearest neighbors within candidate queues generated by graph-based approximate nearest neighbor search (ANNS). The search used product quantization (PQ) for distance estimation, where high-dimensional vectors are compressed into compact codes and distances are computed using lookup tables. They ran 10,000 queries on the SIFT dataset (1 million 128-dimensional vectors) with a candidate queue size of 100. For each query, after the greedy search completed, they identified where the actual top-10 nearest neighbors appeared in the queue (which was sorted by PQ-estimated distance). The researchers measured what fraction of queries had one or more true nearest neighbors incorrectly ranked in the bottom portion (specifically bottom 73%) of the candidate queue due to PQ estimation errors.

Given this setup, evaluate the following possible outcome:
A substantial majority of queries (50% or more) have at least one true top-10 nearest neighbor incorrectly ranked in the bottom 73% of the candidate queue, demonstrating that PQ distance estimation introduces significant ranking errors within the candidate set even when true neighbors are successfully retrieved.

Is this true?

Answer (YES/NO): NO